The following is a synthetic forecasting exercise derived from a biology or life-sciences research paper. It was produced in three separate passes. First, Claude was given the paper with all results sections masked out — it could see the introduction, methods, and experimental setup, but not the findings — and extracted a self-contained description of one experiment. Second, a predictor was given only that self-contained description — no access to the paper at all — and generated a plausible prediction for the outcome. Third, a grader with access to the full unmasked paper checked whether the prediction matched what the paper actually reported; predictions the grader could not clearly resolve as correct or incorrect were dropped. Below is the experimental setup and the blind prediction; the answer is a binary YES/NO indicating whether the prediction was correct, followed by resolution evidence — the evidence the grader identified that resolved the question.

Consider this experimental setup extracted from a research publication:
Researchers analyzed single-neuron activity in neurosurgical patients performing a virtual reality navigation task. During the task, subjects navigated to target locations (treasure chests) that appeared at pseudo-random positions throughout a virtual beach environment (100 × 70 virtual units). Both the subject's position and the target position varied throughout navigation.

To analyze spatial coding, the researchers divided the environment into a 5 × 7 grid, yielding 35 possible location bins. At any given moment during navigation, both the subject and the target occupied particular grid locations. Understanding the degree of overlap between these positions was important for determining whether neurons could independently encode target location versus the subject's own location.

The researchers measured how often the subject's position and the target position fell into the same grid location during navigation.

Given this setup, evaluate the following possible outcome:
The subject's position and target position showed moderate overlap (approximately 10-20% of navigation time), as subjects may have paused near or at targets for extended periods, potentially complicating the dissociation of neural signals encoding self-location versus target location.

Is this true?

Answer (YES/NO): NO